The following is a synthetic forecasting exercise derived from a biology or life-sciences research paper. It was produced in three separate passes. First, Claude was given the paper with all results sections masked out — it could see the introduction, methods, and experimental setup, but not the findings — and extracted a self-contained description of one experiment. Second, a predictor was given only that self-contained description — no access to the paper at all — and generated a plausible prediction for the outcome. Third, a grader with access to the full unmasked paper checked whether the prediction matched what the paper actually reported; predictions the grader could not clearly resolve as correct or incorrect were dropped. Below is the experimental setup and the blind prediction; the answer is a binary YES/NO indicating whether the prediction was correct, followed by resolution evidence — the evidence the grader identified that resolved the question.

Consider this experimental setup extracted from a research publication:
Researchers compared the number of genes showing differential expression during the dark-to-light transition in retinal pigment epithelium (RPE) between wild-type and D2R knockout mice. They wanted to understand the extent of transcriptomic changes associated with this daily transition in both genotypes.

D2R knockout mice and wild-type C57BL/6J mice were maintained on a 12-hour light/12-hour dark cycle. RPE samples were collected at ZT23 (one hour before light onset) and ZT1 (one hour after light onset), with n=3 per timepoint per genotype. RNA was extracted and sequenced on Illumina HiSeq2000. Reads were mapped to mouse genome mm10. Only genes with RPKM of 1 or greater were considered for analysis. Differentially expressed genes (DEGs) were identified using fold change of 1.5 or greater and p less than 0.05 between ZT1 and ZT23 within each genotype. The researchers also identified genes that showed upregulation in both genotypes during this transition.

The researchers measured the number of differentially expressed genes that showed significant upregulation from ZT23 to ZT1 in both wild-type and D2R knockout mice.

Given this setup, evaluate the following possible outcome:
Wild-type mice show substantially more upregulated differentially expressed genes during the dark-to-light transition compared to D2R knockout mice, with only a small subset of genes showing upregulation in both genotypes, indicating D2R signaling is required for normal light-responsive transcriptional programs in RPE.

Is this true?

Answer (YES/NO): NO